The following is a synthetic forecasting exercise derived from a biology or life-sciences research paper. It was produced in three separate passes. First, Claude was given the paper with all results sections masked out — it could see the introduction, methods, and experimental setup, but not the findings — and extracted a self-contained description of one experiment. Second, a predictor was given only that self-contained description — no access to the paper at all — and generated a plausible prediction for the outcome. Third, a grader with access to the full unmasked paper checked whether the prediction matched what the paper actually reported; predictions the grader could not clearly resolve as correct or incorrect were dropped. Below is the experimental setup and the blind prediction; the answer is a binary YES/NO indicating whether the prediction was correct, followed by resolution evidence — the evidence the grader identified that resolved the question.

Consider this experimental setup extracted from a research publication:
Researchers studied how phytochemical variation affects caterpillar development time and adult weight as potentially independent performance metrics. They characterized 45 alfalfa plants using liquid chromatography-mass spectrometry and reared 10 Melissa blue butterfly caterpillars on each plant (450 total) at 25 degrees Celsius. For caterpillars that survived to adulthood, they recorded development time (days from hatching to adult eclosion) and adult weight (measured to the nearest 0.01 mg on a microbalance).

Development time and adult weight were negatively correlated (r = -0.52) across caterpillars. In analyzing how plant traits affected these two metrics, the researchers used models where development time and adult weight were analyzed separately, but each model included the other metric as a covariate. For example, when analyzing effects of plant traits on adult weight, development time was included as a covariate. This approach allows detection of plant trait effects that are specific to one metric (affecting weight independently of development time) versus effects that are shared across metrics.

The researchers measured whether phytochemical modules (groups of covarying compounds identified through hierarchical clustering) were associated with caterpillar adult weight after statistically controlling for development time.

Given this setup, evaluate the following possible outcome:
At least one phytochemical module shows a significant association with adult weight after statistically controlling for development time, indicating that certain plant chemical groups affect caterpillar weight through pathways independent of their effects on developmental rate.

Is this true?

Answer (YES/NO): YES